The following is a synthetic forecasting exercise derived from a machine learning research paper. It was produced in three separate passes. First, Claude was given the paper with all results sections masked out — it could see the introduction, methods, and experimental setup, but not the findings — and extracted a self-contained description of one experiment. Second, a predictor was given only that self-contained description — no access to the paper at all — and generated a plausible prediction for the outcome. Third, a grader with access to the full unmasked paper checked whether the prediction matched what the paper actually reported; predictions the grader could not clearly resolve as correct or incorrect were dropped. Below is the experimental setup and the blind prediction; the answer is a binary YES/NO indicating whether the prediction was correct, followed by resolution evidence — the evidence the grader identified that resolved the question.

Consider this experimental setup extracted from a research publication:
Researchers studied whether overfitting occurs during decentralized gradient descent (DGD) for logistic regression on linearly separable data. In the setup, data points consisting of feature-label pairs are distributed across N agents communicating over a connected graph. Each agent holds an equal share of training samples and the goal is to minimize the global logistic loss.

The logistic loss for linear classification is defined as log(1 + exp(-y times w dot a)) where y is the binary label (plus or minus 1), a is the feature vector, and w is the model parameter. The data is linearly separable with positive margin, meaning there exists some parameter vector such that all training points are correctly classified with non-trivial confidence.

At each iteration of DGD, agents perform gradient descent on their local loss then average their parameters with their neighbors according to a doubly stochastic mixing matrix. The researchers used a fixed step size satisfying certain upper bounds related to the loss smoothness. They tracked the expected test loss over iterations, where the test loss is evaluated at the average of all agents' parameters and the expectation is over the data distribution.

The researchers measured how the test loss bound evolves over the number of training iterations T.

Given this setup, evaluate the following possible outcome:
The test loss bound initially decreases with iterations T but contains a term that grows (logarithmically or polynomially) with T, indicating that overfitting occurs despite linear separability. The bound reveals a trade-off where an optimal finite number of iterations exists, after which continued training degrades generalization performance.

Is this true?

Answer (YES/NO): NO